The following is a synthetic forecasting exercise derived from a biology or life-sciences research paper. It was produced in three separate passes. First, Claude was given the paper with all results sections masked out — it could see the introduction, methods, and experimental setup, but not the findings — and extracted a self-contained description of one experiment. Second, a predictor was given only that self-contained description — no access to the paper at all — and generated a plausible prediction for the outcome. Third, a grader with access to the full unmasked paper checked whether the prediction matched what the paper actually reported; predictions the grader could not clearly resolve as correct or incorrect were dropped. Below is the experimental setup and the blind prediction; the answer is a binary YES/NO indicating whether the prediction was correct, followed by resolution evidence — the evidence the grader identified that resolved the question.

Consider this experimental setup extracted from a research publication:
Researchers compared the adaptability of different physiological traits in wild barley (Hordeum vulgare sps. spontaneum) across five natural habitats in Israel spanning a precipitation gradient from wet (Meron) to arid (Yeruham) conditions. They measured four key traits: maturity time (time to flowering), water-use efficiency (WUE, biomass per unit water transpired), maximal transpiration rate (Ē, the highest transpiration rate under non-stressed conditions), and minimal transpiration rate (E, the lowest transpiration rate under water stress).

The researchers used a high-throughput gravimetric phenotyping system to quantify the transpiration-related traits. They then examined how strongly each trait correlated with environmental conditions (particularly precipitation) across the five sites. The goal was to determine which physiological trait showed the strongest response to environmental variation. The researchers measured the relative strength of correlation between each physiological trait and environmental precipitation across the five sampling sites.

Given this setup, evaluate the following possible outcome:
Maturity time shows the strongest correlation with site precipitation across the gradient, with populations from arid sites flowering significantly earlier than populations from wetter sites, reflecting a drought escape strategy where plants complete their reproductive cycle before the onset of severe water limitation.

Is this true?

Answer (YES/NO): YES